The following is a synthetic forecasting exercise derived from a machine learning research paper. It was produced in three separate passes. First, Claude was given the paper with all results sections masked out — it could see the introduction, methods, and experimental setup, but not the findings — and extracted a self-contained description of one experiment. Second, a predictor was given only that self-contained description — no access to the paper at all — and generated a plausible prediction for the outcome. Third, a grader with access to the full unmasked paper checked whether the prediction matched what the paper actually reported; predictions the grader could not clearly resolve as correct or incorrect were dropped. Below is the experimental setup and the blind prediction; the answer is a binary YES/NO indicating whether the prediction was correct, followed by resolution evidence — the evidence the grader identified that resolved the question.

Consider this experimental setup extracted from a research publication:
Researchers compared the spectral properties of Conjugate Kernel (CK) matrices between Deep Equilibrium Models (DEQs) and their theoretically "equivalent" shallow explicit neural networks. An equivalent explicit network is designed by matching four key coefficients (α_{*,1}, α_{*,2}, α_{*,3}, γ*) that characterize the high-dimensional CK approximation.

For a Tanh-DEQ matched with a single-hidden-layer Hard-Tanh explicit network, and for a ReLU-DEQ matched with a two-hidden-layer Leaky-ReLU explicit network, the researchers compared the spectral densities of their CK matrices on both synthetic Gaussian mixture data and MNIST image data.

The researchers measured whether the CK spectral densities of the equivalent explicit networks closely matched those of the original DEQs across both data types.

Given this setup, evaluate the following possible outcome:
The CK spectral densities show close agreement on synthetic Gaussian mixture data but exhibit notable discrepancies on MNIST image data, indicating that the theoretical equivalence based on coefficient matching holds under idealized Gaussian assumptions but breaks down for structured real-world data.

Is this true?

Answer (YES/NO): NO